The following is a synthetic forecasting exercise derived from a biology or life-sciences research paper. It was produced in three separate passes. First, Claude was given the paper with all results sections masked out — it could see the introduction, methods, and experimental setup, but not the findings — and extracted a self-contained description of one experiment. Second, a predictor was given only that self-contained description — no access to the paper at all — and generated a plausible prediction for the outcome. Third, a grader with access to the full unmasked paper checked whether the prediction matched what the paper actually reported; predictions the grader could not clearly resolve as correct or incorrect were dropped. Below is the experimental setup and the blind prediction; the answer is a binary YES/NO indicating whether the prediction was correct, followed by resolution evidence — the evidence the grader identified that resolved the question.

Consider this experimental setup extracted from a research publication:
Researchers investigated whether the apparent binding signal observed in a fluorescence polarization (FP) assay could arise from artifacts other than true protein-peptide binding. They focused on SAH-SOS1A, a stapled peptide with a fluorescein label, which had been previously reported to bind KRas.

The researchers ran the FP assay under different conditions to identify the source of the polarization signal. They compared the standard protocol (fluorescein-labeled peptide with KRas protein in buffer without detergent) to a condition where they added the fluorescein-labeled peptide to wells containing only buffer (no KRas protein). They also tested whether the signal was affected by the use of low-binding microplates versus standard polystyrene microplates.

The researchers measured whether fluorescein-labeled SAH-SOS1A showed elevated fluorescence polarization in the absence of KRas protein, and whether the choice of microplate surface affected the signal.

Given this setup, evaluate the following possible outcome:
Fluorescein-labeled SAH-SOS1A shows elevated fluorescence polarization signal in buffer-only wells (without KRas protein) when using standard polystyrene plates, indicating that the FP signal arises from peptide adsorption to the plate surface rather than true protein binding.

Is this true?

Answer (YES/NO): YES